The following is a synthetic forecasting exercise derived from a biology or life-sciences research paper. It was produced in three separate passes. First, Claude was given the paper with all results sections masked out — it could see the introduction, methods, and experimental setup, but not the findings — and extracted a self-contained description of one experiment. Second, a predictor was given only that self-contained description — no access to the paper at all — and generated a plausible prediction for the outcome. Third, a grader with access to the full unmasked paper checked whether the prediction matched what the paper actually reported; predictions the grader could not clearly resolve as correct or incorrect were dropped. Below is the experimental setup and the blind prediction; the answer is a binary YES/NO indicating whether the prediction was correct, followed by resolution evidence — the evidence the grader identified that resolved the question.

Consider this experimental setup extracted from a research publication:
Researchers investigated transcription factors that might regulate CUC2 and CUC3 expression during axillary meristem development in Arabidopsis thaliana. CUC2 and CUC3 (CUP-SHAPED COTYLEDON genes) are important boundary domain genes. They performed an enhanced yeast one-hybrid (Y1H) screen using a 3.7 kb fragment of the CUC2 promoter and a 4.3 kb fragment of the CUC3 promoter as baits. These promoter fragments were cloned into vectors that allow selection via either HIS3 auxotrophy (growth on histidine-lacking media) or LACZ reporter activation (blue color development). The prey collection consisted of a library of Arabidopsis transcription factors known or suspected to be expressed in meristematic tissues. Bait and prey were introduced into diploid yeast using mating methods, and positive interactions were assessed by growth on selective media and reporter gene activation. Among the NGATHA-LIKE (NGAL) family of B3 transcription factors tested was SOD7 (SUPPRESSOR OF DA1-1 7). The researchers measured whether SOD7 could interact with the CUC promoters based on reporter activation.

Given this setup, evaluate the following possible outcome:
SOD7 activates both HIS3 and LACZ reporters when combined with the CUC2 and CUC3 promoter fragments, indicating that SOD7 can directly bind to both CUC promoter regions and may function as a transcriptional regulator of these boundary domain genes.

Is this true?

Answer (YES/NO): NO